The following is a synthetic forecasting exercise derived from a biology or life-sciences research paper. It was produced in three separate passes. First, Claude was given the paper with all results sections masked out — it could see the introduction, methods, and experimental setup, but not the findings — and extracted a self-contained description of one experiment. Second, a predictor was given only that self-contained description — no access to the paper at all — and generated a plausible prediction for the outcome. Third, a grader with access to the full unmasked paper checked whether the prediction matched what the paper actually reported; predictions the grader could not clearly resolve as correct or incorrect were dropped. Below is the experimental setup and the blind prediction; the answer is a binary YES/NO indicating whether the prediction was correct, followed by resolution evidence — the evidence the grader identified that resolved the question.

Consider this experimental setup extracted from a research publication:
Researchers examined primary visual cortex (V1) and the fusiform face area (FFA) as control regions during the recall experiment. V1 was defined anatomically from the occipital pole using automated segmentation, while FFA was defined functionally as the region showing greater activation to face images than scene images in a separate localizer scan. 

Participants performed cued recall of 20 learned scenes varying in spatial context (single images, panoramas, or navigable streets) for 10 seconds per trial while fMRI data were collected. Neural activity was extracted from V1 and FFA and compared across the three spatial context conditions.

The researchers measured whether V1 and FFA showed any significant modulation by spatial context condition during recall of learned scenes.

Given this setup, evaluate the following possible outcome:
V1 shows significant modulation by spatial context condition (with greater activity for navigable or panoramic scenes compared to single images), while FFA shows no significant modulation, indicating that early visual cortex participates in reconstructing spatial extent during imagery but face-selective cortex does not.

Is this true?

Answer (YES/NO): NO